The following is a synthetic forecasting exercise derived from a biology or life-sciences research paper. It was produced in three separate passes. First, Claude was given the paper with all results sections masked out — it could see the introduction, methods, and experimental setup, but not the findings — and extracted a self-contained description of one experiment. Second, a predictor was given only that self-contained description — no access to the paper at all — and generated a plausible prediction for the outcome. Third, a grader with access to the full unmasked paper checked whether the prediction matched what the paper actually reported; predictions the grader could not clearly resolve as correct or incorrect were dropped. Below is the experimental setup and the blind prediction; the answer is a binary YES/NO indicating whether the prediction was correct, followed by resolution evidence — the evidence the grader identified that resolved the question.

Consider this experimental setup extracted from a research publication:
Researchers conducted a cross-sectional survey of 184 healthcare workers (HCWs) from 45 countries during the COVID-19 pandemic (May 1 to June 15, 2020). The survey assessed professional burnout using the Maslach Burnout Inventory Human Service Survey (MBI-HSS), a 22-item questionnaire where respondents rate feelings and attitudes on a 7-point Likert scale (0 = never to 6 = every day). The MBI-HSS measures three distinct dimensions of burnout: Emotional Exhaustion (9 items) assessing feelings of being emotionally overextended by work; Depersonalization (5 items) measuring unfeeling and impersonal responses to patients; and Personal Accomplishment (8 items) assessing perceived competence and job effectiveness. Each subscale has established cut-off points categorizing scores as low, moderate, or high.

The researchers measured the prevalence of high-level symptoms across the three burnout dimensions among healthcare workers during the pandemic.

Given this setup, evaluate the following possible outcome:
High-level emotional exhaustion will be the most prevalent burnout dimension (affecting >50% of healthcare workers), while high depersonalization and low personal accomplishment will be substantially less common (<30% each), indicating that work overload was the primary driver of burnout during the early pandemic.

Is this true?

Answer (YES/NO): NO